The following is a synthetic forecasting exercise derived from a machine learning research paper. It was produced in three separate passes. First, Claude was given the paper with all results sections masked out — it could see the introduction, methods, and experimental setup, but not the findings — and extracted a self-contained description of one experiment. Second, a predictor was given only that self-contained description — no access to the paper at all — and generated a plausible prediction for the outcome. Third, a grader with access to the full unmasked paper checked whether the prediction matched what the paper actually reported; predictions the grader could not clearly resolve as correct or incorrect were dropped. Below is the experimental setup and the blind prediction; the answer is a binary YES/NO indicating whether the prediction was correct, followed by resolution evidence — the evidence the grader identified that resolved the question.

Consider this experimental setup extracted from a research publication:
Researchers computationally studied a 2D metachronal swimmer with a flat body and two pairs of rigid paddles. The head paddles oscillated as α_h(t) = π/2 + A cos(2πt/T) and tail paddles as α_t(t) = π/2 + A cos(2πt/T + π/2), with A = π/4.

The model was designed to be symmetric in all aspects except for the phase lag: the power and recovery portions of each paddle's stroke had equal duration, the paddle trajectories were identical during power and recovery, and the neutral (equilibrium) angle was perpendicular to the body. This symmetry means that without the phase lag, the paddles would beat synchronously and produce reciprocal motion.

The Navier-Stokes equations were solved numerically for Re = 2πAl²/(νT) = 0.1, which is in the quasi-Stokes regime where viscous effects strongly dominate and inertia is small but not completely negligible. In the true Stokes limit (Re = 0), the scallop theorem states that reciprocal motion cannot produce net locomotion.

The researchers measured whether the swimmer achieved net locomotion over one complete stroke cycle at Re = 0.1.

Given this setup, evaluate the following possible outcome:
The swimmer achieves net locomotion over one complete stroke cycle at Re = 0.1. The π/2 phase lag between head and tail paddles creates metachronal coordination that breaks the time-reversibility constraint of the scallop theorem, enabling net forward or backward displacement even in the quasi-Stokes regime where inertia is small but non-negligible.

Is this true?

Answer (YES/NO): YES